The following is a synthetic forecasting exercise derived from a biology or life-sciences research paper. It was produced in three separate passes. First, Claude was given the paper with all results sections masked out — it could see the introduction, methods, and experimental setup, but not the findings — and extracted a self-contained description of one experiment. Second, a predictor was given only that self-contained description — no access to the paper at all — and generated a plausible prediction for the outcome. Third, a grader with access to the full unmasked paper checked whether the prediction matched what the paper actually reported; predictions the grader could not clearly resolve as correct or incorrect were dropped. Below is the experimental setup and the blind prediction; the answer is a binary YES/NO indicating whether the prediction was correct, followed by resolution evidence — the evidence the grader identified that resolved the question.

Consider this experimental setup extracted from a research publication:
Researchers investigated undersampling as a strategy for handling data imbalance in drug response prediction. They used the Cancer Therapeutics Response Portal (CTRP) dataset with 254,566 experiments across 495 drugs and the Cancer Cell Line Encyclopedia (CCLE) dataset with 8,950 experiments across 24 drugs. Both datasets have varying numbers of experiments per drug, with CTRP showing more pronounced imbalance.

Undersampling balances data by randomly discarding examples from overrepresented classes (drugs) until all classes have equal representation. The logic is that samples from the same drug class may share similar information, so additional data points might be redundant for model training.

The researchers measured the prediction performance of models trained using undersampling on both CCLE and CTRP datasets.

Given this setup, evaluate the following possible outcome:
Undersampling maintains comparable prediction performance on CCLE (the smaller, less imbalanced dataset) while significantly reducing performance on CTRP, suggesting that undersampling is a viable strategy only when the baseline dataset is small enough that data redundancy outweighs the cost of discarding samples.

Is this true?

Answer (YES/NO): NO